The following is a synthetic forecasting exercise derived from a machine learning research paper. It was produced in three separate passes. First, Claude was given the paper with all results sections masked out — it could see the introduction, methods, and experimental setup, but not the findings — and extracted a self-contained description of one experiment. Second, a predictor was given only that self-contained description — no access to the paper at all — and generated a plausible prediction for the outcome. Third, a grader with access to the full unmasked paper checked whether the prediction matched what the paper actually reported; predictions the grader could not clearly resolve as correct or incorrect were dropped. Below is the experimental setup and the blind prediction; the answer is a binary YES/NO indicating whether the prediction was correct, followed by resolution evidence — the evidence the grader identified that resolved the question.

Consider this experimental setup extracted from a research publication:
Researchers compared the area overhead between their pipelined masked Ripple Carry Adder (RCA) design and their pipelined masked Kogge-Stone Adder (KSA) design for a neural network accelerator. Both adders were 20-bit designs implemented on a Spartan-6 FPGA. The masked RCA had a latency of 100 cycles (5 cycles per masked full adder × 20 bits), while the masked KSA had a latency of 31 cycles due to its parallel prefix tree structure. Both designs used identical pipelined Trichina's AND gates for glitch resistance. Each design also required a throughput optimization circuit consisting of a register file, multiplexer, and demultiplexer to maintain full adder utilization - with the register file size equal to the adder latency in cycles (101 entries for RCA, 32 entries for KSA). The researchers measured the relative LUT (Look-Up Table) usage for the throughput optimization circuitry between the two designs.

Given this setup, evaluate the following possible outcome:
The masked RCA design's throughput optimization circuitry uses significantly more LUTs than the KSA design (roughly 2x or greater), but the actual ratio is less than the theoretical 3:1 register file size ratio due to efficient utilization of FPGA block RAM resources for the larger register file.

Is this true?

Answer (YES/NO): NO